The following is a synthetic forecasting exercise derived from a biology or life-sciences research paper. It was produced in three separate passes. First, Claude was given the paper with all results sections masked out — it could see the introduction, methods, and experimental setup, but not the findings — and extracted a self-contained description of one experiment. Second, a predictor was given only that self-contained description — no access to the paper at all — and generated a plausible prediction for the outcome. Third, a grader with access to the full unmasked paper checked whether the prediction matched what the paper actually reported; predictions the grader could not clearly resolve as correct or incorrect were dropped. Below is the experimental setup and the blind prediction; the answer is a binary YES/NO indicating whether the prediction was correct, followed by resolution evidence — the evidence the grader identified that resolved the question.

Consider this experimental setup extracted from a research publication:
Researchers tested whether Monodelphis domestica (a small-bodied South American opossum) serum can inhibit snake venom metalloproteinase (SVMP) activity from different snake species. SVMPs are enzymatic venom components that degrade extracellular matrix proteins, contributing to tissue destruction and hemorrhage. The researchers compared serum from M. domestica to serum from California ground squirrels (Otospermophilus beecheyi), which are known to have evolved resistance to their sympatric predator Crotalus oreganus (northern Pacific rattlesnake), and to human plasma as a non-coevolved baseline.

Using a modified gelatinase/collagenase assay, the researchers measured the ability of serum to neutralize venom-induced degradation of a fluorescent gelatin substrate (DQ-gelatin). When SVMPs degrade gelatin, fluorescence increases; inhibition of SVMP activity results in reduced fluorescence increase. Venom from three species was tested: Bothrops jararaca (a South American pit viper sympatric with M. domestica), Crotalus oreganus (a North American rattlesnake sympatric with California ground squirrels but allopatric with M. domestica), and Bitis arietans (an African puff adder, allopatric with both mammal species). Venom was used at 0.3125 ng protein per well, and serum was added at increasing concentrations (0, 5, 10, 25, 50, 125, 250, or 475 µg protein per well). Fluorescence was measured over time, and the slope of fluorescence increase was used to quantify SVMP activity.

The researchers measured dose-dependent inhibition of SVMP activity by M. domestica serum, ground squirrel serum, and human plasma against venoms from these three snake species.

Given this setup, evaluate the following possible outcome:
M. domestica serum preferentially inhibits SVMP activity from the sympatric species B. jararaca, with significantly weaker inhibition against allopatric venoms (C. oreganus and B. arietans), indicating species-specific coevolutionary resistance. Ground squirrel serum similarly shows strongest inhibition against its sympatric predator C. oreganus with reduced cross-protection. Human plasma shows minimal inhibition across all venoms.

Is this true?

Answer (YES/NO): NO